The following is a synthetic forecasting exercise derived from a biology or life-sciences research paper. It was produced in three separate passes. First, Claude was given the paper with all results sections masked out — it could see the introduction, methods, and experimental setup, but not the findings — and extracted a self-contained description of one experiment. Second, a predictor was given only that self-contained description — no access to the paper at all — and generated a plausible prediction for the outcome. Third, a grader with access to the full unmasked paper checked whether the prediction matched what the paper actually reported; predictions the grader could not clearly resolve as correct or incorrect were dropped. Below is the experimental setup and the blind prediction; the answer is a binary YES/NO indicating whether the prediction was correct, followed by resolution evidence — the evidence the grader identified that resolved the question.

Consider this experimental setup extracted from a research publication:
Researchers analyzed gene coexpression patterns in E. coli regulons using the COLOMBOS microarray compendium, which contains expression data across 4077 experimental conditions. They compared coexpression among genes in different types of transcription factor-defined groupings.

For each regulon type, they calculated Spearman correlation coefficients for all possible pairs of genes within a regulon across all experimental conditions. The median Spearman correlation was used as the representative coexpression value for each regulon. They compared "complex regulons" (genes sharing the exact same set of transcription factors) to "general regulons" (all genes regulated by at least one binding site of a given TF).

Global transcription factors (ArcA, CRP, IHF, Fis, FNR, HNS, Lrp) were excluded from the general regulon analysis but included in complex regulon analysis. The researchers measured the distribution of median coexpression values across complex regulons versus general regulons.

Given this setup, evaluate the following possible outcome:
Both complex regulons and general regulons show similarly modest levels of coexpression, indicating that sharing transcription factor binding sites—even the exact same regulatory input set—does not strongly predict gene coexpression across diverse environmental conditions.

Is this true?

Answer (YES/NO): NO